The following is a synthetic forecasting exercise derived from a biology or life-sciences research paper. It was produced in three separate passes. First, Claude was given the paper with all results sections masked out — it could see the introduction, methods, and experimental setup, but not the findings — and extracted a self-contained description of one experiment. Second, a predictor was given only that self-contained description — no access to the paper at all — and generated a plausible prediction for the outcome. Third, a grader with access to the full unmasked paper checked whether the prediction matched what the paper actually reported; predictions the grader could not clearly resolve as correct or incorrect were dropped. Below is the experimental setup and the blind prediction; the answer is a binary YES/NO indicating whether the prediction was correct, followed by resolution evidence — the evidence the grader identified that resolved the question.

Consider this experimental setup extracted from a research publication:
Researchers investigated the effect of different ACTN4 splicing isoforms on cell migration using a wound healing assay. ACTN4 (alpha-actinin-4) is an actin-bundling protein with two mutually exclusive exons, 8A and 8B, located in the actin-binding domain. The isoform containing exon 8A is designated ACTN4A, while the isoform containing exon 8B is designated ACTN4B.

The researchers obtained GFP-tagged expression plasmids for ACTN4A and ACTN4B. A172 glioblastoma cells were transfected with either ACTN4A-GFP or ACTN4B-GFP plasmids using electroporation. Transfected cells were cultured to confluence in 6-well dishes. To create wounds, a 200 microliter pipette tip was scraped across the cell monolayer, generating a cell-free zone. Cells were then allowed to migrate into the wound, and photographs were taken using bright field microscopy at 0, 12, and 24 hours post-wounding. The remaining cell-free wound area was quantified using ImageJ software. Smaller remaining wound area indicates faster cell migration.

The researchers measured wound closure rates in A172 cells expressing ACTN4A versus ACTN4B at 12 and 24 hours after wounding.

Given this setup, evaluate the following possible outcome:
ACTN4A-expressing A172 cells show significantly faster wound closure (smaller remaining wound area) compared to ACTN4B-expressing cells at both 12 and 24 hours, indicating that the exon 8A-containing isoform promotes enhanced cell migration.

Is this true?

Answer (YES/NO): NO